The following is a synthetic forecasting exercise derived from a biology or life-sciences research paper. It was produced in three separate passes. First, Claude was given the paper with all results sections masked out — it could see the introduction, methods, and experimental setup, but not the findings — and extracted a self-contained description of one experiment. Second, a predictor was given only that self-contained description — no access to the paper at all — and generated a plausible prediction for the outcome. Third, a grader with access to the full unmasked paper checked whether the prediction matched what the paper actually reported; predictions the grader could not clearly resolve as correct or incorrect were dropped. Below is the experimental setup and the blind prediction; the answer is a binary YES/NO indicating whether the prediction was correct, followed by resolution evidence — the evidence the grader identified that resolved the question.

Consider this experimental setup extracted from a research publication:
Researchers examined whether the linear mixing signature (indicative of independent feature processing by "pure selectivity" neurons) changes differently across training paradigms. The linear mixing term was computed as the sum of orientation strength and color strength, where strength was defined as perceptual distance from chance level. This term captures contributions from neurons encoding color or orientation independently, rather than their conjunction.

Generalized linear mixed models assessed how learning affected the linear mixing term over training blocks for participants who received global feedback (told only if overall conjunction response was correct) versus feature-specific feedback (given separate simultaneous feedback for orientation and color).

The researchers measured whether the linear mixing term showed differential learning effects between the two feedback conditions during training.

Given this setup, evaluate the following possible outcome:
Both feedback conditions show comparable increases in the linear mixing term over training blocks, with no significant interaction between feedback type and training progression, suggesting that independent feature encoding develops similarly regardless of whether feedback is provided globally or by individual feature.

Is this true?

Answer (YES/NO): YES